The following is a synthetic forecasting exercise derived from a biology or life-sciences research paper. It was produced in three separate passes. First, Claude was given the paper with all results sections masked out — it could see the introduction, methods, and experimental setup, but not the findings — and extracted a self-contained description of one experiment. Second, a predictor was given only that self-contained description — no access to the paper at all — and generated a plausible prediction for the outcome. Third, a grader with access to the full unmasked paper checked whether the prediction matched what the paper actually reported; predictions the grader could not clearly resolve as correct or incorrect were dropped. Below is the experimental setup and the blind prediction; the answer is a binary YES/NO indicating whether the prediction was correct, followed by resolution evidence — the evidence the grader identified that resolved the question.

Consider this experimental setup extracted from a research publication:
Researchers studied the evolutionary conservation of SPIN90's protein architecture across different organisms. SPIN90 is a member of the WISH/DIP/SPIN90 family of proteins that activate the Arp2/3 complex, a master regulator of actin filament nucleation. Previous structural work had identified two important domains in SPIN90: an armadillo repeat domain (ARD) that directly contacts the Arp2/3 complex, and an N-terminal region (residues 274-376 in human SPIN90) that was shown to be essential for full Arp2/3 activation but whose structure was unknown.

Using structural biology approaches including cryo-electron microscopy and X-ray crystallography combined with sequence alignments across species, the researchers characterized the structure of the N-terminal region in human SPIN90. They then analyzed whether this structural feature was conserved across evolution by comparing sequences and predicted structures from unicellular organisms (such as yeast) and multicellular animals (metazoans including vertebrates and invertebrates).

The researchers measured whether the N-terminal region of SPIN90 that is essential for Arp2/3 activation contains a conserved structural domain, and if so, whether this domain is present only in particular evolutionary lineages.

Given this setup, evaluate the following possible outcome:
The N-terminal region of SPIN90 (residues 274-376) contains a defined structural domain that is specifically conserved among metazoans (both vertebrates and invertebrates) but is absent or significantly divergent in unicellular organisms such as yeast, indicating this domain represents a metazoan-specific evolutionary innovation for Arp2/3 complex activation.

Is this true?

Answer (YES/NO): NO